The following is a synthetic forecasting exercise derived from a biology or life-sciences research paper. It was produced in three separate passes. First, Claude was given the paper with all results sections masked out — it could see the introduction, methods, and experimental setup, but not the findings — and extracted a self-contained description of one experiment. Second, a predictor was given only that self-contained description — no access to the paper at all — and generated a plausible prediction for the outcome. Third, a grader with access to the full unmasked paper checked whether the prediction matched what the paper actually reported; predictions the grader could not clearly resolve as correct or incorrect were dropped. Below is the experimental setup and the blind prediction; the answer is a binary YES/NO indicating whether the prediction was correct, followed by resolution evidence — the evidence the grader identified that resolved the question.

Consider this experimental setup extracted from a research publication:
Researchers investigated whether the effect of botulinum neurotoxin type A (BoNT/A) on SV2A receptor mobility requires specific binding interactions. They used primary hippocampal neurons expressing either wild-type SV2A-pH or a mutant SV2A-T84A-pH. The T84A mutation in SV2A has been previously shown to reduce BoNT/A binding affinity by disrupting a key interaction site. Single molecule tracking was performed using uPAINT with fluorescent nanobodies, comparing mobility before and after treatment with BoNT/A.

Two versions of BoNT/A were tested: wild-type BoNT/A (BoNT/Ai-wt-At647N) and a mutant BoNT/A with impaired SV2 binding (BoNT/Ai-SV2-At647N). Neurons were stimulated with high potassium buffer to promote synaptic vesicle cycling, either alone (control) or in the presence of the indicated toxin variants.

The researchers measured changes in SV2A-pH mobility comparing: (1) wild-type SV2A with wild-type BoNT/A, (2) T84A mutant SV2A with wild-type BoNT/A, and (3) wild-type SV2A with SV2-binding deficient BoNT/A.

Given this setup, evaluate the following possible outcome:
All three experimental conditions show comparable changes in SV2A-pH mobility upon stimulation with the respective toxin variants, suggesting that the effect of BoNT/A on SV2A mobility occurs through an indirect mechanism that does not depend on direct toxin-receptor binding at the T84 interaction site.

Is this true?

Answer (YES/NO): NO